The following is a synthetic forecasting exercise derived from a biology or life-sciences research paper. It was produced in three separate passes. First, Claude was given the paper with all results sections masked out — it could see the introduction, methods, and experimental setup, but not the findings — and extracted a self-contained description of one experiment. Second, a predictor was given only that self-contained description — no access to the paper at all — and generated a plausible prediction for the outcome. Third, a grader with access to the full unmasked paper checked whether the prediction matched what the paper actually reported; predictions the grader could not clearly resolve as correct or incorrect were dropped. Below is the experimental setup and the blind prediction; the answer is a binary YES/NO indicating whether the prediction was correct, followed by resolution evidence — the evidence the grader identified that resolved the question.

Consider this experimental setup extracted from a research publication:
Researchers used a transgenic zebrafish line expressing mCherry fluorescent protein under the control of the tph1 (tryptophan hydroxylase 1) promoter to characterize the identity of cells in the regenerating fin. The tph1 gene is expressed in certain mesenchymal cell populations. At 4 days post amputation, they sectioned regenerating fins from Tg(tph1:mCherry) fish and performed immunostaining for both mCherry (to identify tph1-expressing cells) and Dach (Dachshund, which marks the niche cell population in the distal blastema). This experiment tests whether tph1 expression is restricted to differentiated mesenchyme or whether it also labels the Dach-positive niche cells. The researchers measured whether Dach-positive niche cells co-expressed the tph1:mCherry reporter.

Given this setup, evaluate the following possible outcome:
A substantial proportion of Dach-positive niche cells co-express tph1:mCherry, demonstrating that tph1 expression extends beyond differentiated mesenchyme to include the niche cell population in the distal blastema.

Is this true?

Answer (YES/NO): YES